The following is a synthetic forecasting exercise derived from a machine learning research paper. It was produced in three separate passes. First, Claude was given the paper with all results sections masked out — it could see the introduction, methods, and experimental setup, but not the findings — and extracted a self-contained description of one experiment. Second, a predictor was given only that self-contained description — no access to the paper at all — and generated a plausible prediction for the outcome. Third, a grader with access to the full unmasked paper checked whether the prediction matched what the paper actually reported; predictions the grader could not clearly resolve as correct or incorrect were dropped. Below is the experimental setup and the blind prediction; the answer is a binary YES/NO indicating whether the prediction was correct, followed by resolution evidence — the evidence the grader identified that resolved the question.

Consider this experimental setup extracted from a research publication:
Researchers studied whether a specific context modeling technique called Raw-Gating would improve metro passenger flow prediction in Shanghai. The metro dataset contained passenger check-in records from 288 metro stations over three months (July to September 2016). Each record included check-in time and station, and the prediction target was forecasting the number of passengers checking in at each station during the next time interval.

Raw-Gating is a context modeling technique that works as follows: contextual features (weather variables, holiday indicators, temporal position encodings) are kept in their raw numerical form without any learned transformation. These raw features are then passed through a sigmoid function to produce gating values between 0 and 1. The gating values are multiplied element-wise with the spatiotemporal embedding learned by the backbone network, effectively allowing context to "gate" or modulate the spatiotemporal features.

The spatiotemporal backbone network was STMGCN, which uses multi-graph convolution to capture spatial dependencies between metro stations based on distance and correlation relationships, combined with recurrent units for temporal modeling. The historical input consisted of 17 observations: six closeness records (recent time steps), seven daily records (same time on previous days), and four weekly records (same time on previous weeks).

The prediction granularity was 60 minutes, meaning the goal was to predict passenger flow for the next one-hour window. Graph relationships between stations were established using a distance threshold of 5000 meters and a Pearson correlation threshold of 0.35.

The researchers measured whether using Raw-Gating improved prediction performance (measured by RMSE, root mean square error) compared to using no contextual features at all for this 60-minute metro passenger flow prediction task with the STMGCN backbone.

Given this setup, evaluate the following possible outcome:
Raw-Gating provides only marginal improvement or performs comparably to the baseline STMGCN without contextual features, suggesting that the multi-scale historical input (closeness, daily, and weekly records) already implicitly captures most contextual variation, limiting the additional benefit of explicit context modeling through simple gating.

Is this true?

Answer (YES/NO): NO